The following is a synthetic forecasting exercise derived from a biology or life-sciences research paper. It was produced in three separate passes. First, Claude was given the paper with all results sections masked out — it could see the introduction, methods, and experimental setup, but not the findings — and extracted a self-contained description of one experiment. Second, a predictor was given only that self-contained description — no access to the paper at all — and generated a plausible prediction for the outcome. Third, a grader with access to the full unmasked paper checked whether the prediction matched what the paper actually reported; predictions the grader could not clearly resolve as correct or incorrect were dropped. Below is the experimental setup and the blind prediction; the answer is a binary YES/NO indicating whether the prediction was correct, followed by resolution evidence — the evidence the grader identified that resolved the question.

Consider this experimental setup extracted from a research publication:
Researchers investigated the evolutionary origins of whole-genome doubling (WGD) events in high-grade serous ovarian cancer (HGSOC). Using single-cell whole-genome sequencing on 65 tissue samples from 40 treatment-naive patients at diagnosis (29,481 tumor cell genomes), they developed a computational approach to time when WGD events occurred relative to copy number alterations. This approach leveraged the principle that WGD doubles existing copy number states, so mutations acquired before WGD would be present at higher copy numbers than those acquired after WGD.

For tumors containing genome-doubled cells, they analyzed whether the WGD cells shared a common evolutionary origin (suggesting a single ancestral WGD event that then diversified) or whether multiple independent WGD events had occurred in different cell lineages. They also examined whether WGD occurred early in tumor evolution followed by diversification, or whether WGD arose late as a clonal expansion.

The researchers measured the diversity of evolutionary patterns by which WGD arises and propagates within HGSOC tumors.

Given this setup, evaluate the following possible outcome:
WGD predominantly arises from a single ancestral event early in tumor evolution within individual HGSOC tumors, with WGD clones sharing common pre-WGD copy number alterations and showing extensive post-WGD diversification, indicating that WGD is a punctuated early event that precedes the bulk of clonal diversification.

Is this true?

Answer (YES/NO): NO